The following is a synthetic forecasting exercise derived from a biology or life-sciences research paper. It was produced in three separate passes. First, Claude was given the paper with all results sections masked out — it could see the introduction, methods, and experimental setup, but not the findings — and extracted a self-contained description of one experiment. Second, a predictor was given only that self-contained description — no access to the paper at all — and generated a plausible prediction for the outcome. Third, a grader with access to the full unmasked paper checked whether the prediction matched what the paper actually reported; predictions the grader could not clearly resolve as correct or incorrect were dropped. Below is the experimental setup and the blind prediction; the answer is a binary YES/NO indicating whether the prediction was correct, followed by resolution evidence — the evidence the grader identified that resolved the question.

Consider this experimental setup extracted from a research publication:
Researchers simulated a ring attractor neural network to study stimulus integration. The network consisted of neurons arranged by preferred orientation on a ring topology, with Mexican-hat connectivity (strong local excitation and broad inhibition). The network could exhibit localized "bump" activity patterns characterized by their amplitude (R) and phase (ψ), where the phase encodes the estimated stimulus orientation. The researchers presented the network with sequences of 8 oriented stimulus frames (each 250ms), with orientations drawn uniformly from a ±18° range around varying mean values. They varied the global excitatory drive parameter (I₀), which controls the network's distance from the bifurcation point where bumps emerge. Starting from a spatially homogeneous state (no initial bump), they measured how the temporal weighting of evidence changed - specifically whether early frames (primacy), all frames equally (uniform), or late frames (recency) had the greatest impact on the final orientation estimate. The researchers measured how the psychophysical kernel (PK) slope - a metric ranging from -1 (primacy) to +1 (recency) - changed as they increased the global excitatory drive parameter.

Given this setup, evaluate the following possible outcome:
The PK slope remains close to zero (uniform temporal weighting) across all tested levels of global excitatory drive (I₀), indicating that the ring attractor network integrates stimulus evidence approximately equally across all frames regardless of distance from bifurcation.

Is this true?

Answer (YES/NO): NO